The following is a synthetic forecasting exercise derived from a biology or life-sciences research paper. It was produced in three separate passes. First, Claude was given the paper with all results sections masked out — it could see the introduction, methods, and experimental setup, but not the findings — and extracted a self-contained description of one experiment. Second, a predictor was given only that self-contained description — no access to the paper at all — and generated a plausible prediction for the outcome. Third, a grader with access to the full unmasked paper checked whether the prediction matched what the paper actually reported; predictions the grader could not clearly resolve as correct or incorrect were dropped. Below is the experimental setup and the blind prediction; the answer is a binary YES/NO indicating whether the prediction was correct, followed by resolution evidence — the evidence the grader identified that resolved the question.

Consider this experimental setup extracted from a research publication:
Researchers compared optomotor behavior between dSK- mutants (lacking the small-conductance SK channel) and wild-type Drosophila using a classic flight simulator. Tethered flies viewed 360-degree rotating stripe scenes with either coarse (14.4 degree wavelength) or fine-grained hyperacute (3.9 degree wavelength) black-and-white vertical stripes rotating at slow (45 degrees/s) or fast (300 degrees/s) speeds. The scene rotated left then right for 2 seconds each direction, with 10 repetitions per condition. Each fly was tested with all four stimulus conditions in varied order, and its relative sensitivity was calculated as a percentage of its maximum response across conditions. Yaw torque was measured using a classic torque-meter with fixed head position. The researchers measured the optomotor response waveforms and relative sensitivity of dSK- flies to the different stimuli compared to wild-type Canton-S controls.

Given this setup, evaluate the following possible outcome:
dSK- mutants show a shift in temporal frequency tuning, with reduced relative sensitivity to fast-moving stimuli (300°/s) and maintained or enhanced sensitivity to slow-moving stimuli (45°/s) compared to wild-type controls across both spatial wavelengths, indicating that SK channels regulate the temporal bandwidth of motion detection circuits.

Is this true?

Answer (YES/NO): NO